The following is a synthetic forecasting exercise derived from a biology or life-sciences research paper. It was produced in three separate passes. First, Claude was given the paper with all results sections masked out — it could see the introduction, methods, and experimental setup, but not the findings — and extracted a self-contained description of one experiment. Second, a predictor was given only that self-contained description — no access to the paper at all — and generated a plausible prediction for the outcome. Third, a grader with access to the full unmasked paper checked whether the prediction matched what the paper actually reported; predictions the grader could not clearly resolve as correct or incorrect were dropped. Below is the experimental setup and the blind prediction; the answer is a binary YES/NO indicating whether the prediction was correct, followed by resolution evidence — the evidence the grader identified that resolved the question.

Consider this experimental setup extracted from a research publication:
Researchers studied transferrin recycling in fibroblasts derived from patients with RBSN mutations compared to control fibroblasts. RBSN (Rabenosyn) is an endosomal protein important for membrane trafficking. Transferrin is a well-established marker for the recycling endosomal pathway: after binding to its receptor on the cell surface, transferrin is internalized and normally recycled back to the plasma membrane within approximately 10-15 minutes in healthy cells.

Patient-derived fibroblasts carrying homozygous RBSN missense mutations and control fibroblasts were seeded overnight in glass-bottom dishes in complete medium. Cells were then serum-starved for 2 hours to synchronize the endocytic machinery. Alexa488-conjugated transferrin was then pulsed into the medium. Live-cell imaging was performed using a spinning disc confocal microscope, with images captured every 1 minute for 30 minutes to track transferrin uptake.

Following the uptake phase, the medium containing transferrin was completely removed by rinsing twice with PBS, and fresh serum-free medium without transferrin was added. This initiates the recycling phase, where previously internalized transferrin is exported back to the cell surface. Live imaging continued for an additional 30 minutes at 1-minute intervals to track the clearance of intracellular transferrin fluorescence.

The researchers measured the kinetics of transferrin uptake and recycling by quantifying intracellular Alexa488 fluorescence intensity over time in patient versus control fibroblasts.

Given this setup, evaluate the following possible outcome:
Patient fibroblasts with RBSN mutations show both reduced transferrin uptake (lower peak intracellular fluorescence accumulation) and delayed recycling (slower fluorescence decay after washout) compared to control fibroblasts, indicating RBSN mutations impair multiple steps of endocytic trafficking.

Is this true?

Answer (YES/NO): NO